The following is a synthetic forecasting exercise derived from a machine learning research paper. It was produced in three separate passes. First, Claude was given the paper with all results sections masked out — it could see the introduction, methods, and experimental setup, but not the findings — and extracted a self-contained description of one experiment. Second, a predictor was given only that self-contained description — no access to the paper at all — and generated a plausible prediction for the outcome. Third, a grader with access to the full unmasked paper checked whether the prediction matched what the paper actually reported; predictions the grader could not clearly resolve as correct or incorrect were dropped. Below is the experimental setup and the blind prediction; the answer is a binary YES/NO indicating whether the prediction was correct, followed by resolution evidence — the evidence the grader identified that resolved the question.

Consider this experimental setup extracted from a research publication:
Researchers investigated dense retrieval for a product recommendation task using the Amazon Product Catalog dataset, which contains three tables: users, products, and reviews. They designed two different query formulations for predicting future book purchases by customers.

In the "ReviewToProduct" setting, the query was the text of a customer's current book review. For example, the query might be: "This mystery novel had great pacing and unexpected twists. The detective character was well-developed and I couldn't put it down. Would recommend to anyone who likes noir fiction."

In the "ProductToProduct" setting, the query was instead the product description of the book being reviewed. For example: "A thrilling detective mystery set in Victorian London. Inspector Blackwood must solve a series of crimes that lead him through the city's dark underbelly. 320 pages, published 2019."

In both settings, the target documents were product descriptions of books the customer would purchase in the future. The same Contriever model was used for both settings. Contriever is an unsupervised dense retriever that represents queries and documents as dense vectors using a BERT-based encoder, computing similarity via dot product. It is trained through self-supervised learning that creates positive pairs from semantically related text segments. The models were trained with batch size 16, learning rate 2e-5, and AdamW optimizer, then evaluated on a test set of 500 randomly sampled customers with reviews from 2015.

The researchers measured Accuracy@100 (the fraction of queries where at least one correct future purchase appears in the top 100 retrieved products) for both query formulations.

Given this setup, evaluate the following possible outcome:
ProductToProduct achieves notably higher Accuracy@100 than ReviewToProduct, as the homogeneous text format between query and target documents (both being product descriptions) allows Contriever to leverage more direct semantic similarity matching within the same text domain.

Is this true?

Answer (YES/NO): YES